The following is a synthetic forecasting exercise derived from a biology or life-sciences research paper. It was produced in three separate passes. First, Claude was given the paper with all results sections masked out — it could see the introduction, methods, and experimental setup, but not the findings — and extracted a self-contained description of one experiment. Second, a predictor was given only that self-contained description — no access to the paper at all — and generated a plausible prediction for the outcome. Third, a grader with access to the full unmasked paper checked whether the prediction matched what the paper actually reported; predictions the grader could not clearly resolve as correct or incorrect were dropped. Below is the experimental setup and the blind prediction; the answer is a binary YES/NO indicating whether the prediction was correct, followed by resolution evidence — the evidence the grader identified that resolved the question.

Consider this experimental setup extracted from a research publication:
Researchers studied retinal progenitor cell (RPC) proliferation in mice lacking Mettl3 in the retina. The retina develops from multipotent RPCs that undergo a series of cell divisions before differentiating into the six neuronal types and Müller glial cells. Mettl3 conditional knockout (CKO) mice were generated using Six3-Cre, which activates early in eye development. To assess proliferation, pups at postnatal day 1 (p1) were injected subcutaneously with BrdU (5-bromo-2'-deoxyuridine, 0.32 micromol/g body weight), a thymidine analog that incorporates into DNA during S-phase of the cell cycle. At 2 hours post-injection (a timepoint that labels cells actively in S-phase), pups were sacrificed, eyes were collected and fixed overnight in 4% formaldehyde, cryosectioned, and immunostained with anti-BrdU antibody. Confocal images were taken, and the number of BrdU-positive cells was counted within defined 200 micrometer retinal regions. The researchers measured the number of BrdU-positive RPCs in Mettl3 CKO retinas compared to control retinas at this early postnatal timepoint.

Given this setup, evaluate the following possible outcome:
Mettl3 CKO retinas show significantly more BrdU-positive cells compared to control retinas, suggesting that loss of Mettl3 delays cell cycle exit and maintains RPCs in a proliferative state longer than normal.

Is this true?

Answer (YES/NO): NO